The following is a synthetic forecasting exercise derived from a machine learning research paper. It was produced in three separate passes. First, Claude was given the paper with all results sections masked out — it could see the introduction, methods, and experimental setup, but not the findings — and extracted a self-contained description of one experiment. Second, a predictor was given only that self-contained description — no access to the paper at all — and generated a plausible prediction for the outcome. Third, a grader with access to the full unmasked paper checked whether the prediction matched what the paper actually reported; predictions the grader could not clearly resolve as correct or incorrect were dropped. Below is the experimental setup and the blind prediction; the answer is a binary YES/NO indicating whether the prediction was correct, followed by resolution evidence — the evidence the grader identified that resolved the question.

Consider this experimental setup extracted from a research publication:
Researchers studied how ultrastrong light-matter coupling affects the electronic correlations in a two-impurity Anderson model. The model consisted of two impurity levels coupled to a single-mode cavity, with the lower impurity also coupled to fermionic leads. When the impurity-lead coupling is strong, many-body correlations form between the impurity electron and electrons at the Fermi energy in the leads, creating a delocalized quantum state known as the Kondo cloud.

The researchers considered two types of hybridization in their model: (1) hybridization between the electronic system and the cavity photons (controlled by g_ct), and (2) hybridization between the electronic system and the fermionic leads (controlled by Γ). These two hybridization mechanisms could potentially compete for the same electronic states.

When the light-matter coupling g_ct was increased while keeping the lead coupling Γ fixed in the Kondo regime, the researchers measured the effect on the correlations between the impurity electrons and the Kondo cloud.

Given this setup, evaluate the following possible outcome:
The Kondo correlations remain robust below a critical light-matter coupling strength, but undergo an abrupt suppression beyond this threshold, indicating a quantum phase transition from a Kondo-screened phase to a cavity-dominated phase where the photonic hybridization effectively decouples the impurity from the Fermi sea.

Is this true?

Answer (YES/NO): NO